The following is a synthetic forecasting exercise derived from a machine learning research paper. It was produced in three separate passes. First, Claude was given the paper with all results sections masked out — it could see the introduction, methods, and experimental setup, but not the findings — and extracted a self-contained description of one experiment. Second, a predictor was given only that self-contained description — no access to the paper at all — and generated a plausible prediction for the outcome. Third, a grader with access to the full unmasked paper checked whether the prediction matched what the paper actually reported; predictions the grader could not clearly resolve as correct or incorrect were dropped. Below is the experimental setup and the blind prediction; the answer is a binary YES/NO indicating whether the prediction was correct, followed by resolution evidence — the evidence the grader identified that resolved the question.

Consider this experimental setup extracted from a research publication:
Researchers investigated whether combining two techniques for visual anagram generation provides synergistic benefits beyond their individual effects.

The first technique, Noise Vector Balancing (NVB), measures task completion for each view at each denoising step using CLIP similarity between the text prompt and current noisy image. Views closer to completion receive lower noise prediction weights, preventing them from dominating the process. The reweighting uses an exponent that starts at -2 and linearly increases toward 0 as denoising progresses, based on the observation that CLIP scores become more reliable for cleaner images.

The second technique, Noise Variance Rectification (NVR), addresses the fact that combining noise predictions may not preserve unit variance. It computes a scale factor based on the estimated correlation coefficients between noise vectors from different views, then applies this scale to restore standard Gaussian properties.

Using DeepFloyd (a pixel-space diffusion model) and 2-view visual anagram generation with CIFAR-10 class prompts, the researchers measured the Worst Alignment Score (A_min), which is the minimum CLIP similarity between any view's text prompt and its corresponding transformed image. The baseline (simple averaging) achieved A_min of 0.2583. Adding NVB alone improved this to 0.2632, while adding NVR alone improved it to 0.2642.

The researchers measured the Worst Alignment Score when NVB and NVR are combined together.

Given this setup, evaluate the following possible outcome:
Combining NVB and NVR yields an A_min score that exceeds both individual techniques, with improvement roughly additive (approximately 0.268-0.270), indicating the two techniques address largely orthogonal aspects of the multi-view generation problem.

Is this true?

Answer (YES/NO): YES